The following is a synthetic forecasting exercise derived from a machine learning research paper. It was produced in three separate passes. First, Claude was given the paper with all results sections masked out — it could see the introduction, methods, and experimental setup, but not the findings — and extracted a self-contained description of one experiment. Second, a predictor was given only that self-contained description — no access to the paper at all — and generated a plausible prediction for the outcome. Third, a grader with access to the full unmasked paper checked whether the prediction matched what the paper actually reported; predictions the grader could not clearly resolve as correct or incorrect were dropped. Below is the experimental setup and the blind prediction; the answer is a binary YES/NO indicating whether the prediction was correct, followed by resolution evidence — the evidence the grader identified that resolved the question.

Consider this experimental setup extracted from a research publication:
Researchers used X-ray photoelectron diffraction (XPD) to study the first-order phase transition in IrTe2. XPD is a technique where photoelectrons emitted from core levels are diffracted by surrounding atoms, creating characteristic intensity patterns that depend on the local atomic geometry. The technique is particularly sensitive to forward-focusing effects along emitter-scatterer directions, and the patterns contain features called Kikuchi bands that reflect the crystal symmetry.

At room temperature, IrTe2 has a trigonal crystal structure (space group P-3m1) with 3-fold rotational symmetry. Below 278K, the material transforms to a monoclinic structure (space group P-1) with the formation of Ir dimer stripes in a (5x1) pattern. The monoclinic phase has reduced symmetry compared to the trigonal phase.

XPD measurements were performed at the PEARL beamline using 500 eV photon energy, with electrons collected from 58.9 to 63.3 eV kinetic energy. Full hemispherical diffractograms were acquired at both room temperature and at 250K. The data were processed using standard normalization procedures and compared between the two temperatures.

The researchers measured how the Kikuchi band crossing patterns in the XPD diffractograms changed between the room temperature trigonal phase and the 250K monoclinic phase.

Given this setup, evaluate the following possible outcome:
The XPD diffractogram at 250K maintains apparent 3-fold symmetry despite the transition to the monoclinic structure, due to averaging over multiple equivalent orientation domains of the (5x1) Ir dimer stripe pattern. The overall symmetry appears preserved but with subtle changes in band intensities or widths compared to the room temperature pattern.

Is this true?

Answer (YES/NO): NO